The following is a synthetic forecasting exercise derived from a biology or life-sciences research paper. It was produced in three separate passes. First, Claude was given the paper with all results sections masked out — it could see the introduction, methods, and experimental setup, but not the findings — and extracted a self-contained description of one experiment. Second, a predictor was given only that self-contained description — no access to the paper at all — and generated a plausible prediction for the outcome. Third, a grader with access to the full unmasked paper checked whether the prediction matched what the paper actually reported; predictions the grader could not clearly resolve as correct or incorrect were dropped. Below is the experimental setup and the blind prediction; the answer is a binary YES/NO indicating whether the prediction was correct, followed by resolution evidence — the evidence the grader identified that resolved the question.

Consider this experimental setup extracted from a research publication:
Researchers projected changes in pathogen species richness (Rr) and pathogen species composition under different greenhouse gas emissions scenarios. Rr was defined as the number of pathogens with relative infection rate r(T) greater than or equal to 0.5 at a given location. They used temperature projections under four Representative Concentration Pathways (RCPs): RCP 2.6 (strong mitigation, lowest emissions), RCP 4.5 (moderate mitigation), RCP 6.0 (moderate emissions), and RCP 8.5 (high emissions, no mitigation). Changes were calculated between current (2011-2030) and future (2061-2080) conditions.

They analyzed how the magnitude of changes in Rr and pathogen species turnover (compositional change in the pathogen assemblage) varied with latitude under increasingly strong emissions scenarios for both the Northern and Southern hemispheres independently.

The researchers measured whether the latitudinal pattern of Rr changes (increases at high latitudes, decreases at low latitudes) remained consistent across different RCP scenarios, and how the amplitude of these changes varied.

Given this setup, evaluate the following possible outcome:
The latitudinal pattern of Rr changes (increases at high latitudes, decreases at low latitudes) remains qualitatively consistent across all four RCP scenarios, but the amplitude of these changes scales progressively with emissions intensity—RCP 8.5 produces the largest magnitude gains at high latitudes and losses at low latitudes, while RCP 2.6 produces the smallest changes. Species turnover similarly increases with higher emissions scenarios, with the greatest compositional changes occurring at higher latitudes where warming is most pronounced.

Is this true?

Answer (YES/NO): NO